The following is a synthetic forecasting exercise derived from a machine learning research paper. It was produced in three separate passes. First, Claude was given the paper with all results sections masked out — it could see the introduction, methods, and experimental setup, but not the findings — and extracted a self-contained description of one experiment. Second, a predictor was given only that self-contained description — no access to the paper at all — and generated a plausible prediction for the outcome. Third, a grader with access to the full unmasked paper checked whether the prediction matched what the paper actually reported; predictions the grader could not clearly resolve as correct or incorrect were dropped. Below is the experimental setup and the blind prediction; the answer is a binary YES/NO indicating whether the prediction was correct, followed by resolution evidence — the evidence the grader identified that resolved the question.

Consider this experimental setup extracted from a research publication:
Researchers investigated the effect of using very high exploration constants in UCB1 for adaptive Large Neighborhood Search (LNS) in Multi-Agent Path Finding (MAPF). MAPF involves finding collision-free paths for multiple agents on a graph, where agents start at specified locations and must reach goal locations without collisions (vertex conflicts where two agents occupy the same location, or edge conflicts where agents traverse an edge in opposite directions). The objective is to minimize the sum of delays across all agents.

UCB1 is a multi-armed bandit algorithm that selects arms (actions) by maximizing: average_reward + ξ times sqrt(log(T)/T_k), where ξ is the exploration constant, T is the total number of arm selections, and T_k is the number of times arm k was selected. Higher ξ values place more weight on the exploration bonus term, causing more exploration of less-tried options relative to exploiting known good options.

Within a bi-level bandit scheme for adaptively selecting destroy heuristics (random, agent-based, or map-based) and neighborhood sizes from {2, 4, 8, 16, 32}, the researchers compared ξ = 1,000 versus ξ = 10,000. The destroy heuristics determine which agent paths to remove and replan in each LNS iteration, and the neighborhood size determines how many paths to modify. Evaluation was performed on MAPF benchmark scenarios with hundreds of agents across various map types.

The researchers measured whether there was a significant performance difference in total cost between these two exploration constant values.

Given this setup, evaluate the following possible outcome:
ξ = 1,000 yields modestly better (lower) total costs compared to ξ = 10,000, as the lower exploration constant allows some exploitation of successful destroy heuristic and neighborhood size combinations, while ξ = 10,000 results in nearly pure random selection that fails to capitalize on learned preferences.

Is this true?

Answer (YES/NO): NO